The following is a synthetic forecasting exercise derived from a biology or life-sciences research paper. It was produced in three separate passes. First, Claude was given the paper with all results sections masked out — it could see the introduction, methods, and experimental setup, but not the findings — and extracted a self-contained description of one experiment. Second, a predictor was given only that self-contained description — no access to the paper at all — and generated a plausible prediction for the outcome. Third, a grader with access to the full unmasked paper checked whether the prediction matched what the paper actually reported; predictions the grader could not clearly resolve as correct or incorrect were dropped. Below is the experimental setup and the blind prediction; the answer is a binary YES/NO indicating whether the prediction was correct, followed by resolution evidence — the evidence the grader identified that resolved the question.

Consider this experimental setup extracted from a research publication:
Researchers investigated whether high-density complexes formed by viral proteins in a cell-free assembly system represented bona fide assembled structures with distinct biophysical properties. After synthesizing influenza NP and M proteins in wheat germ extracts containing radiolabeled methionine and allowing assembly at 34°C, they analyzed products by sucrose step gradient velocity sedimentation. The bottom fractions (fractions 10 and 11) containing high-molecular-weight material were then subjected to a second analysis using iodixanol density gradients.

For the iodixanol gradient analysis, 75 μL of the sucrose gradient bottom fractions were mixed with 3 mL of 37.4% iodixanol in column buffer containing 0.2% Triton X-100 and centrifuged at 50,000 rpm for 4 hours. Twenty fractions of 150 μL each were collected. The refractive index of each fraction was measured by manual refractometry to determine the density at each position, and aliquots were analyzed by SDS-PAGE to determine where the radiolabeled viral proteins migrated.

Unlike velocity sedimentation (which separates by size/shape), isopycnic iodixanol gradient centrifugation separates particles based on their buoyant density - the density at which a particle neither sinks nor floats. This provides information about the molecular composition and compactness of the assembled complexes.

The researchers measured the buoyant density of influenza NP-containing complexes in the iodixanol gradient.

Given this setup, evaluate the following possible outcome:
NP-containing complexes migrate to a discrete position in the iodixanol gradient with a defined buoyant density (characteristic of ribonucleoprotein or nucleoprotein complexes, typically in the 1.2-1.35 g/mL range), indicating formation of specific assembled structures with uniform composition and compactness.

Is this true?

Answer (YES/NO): YES